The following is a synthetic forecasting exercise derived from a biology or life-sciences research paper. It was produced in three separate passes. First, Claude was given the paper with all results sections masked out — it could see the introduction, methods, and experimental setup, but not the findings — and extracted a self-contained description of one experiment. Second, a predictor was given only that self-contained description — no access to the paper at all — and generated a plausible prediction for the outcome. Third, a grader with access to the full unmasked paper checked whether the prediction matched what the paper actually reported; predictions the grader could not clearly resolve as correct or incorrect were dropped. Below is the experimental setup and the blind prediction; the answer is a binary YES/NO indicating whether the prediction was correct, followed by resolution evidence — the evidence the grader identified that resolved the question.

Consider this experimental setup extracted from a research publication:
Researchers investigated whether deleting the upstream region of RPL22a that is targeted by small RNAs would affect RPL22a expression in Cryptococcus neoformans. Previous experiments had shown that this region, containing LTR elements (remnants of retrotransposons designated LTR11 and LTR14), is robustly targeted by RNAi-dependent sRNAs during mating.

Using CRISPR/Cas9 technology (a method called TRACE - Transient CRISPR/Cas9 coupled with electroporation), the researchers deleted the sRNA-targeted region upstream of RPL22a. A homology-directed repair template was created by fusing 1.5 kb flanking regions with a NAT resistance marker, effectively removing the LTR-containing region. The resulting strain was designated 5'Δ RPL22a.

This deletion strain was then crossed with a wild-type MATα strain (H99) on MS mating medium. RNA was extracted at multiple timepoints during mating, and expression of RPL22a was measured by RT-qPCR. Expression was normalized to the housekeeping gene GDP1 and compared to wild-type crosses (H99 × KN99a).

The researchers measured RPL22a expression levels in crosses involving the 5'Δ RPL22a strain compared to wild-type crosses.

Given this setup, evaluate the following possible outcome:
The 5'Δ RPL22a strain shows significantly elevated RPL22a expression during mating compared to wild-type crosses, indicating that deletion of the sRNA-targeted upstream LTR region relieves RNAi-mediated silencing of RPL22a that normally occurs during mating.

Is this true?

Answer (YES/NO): NO